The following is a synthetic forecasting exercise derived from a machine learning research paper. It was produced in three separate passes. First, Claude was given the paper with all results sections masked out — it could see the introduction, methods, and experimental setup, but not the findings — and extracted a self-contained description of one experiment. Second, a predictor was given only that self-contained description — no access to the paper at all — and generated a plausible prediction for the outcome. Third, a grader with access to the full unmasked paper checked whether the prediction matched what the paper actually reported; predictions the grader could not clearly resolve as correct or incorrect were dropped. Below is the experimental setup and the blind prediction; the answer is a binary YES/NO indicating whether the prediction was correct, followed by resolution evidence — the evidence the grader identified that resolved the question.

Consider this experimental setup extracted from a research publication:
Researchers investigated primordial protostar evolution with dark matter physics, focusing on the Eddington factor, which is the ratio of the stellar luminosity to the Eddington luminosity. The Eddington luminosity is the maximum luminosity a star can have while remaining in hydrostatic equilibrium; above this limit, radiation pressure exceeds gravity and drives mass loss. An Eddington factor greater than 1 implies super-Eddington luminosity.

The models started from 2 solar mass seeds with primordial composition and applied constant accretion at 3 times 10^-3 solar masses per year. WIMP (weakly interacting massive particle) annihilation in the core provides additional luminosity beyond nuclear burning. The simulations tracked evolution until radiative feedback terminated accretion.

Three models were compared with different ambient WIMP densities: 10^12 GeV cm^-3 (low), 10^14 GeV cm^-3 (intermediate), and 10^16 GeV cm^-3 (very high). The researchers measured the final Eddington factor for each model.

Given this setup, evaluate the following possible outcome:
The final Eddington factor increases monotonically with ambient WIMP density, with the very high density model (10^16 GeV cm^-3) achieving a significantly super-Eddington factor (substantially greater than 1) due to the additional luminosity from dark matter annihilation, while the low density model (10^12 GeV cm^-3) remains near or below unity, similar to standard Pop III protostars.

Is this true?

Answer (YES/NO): YES